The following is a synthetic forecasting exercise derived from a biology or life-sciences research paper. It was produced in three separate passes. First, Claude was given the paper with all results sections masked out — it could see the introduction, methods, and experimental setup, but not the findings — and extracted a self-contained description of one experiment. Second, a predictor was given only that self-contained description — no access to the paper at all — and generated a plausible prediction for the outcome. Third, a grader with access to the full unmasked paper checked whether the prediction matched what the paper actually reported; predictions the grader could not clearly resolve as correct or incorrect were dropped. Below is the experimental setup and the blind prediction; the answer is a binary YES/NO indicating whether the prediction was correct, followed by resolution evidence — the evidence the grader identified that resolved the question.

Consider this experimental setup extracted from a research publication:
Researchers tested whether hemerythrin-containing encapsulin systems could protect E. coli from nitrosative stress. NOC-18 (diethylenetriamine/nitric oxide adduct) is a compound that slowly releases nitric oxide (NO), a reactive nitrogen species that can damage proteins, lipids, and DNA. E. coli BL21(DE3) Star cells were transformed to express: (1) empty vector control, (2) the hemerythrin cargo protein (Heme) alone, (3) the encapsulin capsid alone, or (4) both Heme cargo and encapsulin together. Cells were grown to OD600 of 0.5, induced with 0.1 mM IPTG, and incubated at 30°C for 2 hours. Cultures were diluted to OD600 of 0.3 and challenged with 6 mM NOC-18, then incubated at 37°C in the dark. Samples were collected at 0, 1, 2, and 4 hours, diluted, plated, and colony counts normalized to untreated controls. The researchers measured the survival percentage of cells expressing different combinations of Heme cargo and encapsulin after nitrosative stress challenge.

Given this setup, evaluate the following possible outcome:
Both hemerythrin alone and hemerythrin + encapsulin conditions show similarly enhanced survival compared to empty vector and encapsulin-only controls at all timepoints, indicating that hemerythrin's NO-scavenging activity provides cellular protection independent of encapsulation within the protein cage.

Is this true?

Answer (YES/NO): NO